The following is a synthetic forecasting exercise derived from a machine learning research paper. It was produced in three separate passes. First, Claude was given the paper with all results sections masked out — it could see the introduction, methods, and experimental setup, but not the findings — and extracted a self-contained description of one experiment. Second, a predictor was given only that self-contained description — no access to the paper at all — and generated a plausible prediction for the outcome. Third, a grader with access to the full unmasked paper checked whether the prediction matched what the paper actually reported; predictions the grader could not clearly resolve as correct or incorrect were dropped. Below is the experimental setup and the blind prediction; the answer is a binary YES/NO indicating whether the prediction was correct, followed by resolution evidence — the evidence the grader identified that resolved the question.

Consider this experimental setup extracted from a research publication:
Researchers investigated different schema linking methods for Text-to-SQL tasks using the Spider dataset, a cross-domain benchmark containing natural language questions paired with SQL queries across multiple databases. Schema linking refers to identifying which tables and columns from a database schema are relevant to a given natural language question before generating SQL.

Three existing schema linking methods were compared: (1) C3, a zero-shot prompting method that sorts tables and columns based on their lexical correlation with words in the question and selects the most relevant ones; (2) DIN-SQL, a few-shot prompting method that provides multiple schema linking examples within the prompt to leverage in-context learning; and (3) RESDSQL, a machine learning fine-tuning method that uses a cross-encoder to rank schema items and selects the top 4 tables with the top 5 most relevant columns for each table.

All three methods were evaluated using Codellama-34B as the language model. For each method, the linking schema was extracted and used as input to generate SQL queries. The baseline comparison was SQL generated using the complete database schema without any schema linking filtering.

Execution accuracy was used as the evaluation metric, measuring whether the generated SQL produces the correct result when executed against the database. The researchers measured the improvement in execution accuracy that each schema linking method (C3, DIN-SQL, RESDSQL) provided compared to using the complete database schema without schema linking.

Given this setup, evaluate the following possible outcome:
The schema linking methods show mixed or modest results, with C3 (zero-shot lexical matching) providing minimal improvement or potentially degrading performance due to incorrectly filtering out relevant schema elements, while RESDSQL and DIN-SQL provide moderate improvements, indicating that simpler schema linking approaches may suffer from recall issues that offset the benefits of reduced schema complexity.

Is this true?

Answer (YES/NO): NO